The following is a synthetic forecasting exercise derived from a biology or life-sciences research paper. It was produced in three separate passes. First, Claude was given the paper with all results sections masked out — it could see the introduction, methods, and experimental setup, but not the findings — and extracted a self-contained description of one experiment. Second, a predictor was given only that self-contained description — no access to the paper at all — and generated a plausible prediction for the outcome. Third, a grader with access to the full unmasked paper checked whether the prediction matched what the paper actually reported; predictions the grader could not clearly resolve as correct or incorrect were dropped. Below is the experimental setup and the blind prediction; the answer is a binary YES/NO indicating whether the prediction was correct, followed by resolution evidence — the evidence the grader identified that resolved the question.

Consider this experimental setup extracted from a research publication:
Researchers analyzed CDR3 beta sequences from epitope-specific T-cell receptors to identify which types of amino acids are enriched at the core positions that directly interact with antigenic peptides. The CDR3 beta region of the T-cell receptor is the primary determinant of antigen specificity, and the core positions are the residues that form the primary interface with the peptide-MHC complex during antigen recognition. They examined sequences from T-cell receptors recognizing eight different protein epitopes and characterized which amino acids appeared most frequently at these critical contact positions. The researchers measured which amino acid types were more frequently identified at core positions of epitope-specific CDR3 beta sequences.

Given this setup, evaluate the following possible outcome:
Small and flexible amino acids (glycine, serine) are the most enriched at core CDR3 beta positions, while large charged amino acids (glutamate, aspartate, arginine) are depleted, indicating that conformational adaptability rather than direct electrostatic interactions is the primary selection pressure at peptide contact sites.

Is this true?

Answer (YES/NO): NO